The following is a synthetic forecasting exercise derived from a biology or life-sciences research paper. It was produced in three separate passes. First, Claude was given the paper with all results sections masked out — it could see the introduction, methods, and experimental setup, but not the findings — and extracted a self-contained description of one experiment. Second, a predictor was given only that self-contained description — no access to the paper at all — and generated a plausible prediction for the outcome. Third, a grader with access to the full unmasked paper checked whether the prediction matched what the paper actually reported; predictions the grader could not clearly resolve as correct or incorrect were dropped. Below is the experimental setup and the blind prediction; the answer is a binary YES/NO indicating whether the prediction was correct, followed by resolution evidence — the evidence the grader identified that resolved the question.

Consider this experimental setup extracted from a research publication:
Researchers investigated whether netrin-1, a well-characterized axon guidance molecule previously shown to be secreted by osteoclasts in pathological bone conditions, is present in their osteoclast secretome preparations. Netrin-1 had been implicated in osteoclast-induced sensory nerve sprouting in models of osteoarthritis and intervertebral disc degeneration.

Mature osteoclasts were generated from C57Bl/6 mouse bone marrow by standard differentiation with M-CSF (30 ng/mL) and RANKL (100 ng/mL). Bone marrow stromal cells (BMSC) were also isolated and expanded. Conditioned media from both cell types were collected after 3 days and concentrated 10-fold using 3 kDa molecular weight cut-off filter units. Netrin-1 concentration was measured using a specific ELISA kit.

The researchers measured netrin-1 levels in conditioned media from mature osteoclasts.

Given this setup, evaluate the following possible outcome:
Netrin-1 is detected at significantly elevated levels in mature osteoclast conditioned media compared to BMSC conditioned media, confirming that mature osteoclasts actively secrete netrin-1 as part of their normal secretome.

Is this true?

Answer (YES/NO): NO